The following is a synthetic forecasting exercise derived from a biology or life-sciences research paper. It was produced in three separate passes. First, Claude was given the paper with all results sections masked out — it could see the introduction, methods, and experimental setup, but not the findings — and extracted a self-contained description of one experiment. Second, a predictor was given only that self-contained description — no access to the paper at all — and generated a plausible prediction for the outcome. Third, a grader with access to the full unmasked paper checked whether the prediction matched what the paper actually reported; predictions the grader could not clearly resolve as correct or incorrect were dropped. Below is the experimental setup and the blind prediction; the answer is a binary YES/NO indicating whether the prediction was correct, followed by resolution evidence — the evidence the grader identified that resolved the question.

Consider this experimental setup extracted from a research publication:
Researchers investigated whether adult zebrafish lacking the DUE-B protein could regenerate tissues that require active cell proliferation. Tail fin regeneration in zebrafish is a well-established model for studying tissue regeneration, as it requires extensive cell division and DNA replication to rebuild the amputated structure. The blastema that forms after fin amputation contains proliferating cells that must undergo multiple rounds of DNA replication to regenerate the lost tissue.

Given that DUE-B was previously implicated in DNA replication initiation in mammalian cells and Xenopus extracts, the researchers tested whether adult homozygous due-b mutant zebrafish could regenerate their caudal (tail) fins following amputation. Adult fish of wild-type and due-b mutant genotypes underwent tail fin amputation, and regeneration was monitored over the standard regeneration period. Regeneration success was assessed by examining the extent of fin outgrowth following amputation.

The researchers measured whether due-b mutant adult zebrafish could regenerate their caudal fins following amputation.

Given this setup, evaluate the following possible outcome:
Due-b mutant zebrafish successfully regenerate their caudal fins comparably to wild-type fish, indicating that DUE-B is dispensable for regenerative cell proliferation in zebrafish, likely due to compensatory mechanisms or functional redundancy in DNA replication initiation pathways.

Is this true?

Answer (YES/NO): YES